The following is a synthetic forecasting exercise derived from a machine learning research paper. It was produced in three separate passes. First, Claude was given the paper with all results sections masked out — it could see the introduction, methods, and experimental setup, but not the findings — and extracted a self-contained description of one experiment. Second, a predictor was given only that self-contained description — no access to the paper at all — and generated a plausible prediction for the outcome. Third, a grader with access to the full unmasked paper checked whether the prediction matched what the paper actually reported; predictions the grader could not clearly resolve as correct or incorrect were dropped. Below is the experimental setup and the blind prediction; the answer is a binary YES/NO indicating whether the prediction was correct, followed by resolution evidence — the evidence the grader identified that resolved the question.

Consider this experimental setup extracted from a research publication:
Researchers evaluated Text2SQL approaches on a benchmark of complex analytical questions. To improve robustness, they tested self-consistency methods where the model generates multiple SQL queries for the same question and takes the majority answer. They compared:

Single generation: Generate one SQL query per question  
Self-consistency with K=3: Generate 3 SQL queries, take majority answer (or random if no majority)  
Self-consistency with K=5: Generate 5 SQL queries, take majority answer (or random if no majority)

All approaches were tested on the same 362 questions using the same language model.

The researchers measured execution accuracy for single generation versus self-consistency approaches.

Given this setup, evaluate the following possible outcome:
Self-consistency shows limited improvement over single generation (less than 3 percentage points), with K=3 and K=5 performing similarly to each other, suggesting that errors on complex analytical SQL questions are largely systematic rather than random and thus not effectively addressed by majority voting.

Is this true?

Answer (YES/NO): NO